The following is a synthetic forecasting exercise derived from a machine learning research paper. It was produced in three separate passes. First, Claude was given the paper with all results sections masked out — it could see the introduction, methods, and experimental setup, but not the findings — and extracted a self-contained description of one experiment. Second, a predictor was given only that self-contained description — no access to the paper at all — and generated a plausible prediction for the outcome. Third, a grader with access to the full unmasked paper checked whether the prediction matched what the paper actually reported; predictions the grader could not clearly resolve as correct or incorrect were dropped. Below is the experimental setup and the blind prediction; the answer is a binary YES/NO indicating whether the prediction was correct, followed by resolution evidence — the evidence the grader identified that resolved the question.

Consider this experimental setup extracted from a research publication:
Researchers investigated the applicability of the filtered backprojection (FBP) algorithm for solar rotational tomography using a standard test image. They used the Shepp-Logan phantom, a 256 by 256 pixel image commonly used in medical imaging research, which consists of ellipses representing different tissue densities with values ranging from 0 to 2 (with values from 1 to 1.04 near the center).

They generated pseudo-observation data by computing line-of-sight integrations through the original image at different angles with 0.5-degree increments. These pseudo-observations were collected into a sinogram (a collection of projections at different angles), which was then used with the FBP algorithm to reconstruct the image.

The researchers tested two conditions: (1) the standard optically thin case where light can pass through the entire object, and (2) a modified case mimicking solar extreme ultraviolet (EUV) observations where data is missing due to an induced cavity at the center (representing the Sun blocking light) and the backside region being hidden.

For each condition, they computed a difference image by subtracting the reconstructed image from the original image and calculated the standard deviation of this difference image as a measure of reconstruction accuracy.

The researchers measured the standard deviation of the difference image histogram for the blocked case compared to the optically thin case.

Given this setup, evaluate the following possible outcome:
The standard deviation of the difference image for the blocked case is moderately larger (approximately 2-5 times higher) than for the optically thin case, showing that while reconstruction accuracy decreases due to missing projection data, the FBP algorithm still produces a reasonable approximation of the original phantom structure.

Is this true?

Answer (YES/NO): YES